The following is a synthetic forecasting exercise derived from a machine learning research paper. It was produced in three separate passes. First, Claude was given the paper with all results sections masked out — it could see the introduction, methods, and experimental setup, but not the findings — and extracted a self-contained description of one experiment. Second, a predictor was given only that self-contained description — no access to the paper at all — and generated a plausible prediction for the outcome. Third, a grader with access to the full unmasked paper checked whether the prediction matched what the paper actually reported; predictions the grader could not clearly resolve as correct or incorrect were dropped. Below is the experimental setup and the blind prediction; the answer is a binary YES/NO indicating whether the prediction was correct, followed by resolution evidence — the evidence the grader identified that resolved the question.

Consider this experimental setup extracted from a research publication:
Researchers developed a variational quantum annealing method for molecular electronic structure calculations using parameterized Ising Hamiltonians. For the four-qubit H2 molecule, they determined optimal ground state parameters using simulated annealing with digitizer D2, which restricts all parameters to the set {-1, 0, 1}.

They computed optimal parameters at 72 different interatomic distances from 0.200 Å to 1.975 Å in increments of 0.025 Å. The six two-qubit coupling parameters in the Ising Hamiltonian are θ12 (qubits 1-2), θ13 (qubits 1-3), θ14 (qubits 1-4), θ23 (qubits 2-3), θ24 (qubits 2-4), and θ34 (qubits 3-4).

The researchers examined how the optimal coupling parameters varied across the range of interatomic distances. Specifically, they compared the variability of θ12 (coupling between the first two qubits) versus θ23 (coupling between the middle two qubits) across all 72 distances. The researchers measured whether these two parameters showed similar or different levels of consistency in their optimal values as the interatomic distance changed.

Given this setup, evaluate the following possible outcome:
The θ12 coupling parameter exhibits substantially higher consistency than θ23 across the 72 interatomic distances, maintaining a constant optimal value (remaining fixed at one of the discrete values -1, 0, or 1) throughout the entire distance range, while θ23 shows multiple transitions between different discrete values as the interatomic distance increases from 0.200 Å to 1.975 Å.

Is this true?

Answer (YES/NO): NO